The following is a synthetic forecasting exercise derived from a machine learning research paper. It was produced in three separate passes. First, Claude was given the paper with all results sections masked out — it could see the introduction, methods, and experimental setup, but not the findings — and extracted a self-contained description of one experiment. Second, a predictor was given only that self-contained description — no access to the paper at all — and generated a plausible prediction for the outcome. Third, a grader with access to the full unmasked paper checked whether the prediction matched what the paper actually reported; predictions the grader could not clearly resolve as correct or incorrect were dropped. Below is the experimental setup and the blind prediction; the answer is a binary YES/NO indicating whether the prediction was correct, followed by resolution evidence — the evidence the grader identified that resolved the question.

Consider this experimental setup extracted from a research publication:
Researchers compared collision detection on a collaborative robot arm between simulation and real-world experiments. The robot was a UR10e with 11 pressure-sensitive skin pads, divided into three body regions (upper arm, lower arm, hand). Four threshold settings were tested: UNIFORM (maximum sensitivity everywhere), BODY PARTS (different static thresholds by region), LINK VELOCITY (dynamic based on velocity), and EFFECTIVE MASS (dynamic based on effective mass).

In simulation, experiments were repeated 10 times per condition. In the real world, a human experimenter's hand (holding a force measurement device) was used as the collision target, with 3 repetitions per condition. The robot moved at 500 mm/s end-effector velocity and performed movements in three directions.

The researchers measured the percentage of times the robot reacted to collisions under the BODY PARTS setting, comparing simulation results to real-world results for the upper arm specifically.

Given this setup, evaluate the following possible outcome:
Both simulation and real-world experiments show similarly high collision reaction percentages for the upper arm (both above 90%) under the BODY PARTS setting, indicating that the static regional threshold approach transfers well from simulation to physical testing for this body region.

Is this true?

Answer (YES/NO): NO